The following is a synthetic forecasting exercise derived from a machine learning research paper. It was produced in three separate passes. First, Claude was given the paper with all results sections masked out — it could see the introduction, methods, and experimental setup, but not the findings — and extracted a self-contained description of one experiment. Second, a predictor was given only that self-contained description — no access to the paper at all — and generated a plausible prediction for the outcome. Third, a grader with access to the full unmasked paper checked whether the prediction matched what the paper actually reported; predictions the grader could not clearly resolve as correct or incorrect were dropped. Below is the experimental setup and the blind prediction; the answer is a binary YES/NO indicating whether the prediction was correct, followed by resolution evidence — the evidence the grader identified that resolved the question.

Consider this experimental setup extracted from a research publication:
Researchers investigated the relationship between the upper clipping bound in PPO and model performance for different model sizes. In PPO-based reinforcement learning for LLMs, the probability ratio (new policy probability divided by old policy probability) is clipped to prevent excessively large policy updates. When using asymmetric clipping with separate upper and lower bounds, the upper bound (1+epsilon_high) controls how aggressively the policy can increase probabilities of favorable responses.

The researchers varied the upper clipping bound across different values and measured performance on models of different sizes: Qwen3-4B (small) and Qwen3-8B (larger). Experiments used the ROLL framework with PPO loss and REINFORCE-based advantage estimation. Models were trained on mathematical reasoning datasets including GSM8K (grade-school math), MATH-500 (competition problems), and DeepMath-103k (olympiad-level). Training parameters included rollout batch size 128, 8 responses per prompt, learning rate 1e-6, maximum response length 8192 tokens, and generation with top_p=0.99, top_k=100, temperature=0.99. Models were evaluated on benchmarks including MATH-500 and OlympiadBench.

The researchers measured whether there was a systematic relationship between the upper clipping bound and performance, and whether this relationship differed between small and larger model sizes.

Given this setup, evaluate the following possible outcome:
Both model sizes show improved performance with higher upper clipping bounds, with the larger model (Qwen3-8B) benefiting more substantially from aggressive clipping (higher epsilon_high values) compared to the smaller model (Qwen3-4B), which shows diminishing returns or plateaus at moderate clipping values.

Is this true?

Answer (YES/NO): NO